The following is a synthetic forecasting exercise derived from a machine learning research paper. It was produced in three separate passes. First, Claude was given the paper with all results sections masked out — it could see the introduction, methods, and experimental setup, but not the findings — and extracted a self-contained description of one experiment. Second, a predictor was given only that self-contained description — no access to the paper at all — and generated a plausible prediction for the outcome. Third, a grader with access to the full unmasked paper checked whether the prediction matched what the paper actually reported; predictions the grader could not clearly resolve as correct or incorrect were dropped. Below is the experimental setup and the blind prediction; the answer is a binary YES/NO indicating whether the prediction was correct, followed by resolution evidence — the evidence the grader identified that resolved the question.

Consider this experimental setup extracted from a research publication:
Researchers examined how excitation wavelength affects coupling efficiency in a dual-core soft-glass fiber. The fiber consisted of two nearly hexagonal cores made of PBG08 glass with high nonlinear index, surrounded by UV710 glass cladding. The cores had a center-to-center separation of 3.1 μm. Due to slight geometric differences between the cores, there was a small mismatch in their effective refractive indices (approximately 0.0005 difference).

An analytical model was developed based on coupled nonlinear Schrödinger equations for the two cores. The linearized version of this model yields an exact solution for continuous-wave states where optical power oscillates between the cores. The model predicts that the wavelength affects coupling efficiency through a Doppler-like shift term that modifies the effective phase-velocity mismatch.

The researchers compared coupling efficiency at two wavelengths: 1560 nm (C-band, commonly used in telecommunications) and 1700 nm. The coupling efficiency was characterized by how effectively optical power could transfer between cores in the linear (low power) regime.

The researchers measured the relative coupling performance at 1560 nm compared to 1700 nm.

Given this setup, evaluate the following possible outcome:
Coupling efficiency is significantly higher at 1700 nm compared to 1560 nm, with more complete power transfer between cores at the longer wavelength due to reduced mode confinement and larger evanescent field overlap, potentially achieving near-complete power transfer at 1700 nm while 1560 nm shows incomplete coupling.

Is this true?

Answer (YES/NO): NO